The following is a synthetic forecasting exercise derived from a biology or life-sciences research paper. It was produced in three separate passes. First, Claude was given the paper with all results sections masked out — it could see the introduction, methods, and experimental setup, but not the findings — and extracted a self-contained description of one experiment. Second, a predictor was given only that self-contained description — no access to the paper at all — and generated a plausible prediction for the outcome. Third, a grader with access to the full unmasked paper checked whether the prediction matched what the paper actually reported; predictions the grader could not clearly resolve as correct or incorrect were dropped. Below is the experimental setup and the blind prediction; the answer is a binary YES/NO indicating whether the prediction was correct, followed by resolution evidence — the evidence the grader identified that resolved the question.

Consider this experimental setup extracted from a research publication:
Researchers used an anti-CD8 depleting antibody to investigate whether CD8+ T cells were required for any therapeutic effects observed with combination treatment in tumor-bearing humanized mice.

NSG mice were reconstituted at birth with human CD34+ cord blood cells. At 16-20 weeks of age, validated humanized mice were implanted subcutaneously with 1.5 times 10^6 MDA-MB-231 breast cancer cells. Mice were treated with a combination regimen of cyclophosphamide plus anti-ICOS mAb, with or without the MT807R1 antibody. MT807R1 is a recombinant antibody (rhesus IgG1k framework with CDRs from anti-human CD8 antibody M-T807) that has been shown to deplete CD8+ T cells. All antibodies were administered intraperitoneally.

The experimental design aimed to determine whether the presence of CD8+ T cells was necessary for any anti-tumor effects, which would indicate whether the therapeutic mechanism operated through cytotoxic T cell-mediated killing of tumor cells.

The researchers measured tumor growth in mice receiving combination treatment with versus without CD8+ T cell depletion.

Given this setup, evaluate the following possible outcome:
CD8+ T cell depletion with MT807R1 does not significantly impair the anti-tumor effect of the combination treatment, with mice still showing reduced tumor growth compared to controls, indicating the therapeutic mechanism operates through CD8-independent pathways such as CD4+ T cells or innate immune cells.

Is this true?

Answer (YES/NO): YES